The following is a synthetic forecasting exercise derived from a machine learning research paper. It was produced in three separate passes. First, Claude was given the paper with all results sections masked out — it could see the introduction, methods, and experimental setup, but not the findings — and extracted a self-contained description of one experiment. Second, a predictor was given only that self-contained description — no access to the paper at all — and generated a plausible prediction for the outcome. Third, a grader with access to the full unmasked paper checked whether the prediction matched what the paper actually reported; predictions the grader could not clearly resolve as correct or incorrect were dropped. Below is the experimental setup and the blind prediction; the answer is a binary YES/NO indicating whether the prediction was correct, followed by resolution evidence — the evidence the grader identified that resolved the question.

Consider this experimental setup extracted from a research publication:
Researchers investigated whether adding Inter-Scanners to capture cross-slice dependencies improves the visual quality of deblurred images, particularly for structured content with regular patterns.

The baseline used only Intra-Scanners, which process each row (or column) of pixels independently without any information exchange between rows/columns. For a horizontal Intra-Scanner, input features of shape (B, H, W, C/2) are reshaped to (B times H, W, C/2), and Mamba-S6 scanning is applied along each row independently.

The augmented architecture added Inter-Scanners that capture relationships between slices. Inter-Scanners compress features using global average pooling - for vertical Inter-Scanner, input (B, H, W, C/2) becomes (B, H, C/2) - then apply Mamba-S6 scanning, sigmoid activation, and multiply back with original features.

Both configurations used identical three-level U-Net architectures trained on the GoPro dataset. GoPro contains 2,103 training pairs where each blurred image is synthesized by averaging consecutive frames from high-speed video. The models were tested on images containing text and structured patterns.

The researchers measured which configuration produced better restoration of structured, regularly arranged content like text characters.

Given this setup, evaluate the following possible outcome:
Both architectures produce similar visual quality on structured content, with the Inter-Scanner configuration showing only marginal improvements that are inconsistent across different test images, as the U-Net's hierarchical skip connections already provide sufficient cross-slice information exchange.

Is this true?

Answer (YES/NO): NO